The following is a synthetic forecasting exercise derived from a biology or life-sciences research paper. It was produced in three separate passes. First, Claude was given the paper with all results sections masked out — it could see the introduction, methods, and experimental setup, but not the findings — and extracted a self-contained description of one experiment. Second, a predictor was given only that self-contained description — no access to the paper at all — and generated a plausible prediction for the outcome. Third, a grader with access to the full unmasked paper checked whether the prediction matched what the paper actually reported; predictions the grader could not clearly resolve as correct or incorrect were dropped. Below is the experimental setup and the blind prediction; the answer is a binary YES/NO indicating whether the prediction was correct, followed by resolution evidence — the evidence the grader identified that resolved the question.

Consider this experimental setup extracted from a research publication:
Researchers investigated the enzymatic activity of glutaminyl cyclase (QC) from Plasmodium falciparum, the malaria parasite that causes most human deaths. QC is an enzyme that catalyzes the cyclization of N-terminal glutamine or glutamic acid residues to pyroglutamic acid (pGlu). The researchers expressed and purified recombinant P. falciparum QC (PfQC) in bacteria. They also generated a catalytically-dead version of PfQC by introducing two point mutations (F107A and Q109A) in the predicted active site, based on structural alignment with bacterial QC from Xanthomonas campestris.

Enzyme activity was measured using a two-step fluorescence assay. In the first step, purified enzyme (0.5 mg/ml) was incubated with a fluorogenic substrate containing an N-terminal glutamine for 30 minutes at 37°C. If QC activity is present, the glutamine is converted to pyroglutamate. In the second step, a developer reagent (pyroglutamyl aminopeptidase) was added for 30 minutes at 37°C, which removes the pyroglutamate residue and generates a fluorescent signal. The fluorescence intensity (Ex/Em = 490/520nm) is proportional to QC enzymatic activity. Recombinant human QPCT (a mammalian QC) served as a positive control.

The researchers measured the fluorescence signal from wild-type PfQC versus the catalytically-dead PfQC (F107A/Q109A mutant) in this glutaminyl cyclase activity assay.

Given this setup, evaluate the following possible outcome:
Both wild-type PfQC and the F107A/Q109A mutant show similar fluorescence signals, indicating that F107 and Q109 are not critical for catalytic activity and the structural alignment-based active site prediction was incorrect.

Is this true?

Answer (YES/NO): NO